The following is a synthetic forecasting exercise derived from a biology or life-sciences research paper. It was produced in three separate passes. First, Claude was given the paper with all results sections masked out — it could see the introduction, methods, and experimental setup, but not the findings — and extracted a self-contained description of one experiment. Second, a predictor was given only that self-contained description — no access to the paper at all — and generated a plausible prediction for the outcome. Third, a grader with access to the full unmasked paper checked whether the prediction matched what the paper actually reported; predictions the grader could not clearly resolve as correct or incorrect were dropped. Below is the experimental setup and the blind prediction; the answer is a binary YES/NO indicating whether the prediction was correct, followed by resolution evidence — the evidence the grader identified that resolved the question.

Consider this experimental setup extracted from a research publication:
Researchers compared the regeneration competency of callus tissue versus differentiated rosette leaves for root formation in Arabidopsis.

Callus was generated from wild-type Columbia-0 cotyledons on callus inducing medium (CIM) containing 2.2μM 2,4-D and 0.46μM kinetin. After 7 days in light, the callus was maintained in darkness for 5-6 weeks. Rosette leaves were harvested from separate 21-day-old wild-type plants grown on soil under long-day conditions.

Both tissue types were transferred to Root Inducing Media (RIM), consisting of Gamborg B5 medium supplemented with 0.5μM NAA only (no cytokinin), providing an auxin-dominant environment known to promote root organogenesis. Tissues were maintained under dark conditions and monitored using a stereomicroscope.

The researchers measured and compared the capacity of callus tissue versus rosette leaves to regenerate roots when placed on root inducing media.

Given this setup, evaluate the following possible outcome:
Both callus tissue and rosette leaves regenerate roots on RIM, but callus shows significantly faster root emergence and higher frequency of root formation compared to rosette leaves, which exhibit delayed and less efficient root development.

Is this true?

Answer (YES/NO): NO